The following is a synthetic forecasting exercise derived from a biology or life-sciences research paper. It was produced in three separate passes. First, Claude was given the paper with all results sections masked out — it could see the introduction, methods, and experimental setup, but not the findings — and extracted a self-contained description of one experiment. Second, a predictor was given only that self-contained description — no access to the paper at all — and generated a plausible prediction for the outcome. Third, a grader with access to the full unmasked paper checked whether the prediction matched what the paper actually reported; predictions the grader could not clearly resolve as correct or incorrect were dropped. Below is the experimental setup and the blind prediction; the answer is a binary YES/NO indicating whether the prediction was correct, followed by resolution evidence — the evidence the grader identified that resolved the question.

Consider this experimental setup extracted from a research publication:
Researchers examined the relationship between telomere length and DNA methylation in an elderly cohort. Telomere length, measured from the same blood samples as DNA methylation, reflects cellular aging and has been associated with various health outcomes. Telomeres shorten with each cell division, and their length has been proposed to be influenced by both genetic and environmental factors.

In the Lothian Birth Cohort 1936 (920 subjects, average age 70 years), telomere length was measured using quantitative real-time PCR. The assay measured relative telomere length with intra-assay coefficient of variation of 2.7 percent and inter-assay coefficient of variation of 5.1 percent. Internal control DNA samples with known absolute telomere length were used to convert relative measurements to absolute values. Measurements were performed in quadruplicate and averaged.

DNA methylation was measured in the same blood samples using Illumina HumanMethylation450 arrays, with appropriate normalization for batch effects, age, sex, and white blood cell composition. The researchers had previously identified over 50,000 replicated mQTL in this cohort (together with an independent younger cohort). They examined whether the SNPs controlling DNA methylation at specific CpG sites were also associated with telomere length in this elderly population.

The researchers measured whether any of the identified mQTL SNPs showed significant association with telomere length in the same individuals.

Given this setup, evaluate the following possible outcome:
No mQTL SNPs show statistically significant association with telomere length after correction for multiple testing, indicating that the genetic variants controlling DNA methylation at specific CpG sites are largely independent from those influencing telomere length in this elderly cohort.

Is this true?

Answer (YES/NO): YES